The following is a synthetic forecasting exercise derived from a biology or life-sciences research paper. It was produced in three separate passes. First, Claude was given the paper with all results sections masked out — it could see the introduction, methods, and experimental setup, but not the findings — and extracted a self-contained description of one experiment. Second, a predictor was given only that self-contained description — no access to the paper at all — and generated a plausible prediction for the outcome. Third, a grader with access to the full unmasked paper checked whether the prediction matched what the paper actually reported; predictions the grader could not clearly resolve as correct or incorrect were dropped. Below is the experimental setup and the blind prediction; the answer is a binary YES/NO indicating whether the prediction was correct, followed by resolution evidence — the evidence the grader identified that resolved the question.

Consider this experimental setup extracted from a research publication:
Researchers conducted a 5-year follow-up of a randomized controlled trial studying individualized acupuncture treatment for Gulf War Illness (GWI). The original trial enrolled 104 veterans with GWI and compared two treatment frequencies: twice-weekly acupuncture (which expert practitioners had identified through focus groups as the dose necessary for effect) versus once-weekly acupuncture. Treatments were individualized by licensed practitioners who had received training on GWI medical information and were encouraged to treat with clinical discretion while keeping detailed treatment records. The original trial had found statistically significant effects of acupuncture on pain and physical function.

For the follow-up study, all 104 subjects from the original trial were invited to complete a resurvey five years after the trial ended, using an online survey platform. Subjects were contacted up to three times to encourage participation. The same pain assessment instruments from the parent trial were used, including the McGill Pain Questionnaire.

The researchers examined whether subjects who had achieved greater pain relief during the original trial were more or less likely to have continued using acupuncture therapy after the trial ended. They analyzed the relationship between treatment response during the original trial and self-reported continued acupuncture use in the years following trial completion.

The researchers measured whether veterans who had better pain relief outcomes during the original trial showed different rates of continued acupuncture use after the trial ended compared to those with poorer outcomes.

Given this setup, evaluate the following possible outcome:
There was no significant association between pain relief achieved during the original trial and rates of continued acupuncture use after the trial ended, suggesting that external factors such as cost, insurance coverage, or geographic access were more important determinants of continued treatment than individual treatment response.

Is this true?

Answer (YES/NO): NO